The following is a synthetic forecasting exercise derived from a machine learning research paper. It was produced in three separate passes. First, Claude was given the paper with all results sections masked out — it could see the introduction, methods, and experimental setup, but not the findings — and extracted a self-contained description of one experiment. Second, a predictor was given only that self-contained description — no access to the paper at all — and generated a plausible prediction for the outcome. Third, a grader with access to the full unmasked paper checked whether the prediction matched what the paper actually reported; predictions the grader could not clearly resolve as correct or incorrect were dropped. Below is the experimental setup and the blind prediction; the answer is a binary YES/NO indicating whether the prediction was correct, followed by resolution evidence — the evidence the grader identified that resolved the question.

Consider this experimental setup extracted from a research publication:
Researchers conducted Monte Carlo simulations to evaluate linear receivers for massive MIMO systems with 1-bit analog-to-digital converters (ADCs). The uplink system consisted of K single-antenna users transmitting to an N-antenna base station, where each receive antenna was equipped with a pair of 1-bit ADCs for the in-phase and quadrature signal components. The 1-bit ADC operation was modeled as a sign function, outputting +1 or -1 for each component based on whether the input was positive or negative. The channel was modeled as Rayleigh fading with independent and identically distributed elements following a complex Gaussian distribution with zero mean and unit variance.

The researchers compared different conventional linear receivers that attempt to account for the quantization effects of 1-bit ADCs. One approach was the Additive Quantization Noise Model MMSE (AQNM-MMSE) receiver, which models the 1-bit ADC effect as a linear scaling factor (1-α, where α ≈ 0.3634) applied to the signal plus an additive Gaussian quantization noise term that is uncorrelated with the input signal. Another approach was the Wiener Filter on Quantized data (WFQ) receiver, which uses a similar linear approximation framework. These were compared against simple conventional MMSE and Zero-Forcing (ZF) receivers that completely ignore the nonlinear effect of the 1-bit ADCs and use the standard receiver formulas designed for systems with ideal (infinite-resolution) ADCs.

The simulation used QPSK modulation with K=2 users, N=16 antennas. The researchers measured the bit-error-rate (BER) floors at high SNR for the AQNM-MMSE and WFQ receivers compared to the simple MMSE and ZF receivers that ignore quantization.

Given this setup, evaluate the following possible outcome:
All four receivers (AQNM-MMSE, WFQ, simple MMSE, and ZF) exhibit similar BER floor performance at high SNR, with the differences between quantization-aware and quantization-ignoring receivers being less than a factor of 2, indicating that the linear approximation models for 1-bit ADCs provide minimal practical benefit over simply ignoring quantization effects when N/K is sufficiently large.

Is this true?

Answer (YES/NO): NO